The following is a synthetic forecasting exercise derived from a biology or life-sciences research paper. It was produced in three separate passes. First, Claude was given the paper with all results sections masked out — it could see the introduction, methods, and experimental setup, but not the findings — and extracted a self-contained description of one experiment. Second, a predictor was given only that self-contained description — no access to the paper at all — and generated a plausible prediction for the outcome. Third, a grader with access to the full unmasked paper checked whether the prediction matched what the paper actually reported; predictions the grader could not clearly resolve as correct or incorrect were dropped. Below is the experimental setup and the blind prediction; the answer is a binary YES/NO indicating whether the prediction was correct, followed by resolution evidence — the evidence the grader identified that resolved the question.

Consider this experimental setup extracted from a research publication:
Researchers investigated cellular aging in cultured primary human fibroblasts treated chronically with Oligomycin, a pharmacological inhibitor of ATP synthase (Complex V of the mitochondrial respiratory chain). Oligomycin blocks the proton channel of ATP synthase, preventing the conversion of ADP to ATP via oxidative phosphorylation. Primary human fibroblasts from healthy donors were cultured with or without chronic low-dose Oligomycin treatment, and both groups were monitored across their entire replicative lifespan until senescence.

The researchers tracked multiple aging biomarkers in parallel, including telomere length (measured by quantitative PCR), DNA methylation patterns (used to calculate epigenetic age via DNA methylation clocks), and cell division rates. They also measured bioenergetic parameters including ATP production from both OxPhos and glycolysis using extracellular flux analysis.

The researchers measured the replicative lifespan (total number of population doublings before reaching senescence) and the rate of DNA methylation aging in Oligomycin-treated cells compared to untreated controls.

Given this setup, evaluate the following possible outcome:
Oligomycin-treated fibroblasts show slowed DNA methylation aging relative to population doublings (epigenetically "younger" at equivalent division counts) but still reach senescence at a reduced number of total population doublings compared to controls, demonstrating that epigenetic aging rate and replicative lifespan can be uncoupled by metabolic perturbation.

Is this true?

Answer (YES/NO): NO